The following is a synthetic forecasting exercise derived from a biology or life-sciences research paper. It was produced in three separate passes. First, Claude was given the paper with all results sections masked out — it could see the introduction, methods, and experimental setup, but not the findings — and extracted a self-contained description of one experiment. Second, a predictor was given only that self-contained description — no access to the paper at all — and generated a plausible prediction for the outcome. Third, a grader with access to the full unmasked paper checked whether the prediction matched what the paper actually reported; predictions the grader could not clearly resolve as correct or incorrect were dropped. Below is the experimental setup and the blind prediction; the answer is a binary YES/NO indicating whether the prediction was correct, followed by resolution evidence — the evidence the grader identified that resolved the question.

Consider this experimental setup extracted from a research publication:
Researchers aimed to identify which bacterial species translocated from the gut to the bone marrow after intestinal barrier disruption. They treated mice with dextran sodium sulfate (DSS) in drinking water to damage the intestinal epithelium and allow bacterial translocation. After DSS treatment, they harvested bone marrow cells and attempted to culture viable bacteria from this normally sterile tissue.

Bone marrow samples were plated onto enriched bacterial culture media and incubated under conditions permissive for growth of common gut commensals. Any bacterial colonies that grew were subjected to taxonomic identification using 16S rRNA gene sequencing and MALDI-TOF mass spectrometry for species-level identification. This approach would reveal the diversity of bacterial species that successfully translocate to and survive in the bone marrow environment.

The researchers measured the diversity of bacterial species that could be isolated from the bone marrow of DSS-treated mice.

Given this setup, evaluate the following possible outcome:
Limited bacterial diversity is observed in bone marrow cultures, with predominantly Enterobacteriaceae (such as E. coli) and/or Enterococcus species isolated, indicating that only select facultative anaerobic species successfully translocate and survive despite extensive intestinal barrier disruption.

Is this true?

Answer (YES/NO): YES